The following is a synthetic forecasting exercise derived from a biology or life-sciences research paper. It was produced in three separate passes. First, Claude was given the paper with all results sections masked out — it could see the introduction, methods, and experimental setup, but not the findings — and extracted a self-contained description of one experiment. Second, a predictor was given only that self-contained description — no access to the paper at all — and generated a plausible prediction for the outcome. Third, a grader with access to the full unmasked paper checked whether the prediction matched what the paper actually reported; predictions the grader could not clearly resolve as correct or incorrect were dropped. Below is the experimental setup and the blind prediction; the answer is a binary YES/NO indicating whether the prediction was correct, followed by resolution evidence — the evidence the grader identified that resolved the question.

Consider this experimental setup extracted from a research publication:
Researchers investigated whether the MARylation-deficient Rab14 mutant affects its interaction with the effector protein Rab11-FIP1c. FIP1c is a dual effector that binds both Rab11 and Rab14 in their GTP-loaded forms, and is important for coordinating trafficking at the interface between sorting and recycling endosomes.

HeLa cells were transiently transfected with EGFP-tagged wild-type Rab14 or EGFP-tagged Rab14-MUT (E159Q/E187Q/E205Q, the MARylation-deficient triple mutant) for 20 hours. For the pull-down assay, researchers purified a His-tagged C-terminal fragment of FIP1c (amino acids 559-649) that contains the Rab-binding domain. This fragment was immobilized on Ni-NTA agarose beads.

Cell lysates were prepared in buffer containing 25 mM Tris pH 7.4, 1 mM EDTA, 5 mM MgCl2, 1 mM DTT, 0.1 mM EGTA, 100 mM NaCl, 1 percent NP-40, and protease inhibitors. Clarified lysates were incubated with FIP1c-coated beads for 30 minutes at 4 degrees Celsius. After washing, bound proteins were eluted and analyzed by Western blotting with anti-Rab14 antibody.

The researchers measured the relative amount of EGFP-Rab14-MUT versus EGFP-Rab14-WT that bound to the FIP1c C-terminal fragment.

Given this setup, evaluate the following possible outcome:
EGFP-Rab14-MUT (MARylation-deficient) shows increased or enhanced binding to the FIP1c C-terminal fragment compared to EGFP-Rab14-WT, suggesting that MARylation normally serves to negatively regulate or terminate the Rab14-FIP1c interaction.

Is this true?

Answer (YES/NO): YES